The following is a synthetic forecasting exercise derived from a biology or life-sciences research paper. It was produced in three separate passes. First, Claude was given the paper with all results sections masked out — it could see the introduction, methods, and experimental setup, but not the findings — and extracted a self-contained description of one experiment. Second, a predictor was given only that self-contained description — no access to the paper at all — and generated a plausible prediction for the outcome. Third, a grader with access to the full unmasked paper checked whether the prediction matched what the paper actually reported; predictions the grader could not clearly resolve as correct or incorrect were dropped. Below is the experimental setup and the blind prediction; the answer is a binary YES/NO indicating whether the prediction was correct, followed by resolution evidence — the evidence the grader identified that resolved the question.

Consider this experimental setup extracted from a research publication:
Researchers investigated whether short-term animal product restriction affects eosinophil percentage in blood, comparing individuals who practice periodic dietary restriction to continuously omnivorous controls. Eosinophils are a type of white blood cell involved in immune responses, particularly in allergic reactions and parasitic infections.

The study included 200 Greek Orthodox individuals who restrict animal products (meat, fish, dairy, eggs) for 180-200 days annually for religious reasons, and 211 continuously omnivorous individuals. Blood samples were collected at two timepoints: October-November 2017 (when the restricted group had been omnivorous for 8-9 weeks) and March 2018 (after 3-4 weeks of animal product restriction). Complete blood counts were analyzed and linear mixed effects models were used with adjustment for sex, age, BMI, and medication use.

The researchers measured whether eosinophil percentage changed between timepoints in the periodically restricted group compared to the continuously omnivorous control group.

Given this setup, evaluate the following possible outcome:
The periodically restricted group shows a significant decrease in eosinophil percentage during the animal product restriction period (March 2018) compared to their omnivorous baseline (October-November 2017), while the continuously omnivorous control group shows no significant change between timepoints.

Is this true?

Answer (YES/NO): NO